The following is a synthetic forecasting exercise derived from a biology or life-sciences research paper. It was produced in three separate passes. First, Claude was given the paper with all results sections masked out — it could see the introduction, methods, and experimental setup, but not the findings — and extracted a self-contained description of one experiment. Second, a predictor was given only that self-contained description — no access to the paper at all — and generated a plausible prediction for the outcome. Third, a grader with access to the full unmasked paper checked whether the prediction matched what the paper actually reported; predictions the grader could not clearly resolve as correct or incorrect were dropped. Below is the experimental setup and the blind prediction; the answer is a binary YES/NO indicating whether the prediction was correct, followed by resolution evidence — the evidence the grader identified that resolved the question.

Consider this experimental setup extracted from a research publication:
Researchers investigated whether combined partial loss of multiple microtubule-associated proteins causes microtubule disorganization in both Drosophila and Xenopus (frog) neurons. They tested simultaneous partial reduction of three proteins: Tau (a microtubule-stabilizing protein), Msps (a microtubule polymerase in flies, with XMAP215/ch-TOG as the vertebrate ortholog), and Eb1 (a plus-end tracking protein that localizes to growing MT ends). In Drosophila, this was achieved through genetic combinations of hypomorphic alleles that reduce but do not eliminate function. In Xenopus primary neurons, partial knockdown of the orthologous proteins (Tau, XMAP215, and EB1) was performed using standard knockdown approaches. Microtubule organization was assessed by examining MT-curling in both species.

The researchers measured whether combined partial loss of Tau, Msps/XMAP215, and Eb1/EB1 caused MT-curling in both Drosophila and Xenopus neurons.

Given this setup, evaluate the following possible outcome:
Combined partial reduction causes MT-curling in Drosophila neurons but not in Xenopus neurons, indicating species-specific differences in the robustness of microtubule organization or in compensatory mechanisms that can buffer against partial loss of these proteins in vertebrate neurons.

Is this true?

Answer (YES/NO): NO